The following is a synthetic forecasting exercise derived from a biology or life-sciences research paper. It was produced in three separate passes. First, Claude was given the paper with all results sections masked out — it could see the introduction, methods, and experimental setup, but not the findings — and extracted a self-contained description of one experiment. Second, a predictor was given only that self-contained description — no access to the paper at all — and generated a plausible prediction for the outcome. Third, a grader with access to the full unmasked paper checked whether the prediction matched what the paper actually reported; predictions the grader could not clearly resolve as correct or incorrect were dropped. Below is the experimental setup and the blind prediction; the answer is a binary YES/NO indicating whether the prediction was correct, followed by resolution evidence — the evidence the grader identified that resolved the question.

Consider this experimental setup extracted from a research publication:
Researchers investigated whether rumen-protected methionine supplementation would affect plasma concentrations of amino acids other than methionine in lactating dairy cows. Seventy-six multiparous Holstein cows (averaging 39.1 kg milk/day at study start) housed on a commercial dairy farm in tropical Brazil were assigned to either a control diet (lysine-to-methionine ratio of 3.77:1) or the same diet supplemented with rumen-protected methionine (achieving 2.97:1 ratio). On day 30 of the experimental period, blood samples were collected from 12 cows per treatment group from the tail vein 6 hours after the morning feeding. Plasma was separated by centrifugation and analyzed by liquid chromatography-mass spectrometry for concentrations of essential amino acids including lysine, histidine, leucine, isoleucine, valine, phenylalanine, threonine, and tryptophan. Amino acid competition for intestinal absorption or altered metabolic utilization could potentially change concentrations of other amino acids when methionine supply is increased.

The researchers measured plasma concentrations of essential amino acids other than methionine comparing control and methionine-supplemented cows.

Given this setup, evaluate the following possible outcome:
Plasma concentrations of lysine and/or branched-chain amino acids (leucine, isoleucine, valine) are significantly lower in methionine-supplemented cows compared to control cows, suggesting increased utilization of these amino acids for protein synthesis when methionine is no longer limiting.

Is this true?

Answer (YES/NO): NO